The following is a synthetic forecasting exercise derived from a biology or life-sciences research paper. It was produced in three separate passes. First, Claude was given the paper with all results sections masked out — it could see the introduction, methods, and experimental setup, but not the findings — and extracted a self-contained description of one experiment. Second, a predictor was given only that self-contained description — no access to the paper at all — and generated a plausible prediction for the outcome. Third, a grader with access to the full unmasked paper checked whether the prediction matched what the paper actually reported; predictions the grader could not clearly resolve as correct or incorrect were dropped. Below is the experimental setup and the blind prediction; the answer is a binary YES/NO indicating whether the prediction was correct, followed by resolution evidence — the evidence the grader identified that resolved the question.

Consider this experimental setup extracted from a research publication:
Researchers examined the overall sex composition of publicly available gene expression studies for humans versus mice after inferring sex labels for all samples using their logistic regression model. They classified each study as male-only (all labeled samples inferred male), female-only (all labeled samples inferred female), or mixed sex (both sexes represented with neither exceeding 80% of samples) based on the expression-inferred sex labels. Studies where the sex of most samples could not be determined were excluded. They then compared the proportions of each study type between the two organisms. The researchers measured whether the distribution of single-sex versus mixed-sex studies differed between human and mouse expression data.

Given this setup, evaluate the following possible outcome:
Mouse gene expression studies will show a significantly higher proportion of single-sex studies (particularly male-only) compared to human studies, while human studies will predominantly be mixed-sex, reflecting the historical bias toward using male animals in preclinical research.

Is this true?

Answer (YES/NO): NO